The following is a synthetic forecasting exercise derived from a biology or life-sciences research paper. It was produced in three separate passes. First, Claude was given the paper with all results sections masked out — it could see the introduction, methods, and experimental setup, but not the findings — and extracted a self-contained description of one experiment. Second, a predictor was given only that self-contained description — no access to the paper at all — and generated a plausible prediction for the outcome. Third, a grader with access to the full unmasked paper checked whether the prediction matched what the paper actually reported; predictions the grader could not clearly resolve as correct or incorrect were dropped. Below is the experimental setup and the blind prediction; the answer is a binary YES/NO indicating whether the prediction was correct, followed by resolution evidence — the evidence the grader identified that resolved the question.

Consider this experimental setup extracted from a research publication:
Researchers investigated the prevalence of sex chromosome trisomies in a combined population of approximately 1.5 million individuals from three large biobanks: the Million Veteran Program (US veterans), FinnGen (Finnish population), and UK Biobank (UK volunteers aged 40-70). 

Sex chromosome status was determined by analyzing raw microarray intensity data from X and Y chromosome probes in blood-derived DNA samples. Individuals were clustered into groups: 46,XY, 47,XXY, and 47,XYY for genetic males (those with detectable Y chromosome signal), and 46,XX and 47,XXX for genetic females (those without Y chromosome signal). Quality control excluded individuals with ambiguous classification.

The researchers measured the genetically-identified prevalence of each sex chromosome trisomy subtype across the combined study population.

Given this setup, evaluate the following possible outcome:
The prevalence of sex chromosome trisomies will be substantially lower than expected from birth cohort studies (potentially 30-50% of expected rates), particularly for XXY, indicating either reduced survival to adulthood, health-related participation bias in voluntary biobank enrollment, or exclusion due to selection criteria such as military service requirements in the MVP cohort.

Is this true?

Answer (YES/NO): NO